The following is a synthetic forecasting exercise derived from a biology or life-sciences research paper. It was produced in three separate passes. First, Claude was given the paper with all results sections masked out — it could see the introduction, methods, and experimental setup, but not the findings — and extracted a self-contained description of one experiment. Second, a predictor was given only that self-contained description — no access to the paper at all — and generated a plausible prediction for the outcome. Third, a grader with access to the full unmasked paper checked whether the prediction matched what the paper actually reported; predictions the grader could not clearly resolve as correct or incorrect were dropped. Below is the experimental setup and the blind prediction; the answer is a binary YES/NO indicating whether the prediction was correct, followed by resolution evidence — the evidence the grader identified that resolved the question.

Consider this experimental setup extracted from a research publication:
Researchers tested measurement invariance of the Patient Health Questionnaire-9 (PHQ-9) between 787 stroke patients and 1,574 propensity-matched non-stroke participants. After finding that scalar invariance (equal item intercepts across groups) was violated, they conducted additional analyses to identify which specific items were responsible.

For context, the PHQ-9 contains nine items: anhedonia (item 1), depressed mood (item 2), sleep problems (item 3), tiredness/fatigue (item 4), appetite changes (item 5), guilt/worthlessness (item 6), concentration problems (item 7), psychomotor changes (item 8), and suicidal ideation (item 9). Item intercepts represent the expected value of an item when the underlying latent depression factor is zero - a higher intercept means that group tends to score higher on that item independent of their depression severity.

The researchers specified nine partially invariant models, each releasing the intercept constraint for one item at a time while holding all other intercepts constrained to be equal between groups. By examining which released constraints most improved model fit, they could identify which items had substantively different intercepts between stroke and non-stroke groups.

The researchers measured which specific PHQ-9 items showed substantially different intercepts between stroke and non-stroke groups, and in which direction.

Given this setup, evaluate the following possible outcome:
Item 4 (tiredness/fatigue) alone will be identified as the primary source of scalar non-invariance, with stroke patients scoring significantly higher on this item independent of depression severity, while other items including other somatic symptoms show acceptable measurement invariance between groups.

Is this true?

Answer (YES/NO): NO